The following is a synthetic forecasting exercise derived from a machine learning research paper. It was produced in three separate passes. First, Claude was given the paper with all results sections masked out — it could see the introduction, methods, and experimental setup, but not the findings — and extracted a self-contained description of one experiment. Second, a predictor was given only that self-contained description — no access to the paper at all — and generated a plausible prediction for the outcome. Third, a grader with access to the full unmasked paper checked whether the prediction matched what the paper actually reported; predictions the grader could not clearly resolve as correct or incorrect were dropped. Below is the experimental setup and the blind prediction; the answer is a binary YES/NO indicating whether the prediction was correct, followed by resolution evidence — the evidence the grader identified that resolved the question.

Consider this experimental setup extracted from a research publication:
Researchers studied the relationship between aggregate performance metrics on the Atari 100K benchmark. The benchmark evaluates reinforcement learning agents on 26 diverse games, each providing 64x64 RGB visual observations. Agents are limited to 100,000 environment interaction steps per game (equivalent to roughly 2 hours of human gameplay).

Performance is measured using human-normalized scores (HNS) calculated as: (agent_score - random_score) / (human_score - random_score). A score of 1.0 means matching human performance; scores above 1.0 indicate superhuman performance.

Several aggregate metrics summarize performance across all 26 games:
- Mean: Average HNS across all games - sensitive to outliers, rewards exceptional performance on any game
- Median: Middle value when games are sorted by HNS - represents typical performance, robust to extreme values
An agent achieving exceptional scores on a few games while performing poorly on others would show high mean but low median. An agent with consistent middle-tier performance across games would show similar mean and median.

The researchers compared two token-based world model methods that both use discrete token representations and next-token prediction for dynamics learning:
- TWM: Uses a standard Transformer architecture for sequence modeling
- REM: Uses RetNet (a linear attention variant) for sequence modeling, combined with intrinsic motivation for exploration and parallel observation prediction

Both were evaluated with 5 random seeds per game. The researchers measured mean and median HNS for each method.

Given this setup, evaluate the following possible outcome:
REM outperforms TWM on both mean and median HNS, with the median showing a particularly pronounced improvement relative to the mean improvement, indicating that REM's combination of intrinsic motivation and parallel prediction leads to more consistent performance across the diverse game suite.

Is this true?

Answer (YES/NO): NO